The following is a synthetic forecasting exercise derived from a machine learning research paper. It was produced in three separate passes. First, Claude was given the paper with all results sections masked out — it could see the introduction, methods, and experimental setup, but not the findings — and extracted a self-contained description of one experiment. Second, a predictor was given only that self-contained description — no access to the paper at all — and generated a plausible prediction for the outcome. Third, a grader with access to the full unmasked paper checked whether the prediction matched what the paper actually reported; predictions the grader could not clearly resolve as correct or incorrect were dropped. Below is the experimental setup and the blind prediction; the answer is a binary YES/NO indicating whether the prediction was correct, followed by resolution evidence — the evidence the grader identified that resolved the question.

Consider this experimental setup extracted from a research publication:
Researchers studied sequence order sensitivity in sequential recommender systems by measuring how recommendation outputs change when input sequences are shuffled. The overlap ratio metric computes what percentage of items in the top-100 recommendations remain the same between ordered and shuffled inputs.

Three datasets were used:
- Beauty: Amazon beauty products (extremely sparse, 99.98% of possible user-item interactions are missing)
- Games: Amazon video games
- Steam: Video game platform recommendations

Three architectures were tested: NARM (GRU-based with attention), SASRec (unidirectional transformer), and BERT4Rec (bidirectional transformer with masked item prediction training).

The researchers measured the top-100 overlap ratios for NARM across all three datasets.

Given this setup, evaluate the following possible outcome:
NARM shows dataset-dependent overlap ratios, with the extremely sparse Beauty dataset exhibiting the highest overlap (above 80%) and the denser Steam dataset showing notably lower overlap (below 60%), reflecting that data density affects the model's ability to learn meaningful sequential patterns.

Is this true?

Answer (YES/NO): NO